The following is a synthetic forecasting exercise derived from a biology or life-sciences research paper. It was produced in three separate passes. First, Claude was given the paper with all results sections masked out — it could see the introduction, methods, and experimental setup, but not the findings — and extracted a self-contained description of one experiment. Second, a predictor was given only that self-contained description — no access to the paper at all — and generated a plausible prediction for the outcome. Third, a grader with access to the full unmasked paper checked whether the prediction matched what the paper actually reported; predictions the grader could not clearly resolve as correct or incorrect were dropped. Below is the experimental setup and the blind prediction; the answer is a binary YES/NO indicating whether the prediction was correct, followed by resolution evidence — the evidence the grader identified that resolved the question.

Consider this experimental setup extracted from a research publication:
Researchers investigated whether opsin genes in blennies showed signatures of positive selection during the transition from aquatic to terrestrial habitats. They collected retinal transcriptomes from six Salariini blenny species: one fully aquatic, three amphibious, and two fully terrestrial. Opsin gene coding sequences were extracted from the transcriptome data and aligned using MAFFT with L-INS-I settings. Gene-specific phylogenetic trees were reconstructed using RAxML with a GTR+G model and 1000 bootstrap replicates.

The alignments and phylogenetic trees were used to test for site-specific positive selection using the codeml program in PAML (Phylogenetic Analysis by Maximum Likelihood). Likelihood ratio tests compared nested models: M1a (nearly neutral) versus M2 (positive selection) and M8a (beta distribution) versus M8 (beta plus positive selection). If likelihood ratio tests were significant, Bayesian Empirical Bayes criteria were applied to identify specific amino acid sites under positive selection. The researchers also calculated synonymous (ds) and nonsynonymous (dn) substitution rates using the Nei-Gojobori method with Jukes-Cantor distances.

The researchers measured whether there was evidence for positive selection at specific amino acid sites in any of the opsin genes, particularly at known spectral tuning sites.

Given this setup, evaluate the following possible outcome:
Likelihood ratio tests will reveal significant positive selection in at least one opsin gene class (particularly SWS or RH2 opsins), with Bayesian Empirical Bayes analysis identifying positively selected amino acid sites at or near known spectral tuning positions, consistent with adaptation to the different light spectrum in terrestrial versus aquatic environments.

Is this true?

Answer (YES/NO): NO